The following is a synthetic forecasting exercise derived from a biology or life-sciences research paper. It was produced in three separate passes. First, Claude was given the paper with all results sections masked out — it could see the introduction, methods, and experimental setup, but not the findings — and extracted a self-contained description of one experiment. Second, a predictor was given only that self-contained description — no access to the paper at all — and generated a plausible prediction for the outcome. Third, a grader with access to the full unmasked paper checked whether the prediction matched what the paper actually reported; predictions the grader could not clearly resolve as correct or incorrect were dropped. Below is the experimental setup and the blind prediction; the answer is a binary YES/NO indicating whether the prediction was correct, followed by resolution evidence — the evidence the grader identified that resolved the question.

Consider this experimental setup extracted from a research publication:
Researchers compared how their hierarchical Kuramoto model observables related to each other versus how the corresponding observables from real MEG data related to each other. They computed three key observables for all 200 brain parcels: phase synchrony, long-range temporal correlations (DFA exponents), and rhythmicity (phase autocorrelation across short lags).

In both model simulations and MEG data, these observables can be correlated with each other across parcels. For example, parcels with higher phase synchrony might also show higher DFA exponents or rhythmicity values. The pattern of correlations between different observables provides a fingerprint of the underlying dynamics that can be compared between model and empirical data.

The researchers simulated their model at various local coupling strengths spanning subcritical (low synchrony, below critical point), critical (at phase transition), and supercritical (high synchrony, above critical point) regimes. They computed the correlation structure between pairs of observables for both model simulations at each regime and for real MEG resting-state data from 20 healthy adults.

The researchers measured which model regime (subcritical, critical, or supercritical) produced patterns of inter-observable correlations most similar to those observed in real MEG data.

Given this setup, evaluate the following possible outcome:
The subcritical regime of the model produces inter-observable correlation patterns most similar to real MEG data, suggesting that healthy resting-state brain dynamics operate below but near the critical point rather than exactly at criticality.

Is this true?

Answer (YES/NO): YES